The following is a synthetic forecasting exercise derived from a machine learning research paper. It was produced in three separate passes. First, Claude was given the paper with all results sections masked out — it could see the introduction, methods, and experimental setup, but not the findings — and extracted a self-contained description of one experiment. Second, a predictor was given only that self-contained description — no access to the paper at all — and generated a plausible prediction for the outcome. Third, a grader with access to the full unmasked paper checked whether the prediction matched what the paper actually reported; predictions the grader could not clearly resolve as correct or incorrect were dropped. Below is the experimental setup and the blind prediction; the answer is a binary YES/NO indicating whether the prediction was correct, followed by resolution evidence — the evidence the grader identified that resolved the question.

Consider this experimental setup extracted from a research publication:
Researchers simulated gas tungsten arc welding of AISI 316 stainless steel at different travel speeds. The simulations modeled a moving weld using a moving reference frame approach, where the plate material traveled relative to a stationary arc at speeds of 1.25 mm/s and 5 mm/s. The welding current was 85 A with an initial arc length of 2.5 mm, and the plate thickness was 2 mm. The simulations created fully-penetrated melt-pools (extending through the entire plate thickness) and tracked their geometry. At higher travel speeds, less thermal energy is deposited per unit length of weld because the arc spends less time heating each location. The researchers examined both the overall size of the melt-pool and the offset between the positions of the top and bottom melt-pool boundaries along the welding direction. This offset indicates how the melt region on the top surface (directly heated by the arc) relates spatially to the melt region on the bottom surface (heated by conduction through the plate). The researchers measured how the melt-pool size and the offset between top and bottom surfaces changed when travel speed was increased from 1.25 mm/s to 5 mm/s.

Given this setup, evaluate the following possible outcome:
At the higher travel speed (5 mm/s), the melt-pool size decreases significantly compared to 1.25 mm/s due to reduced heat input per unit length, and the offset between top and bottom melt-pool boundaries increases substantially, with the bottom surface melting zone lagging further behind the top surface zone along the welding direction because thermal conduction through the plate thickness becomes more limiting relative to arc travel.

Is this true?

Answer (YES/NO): YES